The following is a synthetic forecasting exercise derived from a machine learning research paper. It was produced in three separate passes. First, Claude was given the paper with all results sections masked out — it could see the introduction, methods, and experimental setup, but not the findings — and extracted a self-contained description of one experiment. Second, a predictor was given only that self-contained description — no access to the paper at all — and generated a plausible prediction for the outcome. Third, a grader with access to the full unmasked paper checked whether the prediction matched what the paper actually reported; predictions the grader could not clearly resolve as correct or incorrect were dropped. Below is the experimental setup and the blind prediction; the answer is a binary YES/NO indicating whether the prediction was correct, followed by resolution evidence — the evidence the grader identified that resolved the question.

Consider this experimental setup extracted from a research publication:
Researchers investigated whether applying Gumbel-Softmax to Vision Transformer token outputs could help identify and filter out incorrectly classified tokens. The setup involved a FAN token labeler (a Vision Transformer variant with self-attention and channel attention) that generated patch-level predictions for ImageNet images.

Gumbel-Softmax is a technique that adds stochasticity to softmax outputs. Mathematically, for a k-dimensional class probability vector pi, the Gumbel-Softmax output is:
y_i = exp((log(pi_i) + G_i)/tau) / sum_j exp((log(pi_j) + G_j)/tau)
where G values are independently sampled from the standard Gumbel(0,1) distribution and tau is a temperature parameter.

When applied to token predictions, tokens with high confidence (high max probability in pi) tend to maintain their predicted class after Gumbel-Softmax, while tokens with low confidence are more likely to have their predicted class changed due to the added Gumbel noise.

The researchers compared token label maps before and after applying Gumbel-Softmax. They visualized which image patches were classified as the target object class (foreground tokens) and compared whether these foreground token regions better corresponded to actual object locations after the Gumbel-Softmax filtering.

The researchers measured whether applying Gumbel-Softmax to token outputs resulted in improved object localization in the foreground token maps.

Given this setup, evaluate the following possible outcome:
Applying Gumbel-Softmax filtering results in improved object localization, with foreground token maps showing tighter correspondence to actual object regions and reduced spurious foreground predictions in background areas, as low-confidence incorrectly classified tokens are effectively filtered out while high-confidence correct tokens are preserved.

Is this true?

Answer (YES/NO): YES